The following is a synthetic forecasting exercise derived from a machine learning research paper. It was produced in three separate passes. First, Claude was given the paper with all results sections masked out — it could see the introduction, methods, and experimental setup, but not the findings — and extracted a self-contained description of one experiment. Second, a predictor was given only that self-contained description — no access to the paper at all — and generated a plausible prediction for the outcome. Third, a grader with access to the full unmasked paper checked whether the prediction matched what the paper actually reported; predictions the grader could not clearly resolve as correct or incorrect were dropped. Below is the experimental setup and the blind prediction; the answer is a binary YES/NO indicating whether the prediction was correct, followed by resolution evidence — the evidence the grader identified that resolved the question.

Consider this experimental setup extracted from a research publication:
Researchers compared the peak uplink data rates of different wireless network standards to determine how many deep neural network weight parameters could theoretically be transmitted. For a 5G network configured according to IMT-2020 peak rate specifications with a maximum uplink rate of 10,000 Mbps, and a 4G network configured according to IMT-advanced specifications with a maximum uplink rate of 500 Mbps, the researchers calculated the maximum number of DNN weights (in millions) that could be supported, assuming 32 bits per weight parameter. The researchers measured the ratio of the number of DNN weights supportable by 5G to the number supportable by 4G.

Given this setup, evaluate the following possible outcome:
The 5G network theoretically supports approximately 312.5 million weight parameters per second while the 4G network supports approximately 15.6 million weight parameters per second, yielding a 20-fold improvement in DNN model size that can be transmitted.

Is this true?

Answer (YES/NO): NO